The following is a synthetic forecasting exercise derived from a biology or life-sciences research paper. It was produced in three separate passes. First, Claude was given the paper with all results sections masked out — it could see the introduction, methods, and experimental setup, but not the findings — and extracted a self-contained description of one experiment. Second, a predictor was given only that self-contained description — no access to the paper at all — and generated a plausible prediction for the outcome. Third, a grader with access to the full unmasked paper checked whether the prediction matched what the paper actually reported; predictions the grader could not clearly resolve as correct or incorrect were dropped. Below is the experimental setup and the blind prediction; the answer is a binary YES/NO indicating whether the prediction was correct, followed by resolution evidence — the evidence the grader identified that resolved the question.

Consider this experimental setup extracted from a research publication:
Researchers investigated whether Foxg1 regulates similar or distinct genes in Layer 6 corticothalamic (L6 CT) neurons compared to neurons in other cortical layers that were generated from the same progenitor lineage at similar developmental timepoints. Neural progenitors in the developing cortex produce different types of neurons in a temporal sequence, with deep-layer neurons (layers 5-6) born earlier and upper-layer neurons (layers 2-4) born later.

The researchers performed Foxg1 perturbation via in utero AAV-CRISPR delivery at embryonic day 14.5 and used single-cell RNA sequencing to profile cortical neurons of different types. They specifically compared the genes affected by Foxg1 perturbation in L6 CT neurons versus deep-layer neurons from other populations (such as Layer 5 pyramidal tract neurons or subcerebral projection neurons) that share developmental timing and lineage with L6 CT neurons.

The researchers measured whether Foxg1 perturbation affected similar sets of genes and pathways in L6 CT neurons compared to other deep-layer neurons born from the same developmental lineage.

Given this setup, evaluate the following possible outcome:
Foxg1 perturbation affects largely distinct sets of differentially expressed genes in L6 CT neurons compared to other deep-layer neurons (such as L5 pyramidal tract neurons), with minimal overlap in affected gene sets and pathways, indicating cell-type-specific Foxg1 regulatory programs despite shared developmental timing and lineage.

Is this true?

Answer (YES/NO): YES